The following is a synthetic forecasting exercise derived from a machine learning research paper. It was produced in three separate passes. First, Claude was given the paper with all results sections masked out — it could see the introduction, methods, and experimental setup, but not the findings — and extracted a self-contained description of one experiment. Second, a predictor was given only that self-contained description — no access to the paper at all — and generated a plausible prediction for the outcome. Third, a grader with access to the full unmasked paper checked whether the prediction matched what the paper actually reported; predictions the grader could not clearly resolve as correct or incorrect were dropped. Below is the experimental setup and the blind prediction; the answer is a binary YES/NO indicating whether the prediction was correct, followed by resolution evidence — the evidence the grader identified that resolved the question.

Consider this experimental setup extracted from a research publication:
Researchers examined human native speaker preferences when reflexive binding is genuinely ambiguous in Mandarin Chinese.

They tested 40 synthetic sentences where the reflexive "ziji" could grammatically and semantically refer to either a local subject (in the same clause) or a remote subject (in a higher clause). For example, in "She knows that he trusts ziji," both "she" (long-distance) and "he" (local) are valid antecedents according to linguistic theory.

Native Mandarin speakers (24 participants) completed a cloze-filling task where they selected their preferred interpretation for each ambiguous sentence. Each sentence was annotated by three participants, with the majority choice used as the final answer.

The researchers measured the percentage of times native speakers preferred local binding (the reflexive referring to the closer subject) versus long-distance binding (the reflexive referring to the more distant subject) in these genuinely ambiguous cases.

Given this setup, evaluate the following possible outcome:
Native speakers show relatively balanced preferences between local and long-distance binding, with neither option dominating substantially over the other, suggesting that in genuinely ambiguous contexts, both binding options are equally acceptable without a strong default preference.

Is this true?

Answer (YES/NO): NO